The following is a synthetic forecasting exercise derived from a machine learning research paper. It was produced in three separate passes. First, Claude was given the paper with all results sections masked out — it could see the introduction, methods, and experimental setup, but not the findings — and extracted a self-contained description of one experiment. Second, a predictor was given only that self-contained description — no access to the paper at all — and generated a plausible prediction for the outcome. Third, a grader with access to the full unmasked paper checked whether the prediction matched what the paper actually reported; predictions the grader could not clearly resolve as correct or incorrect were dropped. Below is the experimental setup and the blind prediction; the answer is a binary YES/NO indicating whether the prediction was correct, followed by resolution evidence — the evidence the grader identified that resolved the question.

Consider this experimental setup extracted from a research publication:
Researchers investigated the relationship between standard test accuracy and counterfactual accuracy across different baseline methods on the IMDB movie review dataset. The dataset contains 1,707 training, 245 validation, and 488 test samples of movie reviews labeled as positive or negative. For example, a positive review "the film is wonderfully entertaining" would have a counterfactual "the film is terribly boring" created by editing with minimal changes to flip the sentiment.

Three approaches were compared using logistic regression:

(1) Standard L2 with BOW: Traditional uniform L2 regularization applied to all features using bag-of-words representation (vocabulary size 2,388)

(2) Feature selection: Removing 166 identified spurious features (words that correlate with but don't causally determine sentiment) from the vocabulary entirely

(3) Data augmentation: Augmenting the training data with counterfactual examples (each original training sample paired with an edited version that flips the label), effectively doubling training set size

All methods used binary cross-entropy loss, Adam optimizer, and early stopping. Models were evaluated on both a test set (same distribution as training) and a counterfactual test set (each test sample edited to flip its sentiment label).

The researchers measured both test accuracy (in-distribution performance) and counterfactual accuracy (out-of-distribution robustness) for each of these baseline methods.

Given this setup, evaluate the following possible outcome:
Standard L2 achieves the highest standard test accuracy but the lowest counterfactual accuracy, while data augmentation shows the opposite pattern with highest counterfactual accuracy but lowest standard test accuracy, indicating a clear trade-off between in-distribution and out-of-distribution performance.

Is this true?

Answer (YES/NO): YES